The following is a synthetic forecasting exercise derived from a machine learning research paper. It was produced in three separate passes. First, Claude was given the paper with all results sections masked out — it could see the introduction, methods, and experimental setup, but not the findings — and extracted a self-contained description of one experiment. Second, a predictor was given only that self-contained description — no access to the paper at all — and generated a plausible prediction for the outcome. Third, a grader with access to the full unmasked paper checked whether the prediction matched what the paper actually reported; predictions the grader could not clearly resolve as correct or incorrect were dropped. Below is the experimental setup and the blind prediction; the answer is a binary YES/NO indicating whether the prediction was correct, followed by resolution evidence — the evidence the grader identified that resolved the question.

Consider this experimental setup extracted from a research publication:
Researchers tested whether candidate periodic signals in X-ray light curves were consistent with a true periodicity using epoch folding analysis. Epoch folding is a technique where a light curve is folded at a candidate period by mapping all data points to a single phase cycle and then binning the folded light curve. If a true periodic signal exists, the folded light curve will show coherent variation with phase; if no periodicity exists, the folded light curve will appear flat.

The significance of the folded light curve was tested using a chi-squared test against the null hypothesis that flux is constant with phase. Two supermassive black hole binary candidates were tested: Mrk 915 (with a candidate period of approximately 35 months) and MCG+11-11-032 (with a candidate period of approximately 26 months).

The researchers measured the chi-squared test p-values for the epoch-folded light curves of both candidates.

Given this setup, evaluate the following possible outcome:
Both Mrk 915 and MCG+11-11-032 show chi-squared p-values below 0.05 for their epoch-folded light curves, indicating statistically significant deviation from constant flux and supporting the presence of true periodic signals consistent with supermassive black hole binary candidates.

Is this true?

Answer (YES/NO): YES